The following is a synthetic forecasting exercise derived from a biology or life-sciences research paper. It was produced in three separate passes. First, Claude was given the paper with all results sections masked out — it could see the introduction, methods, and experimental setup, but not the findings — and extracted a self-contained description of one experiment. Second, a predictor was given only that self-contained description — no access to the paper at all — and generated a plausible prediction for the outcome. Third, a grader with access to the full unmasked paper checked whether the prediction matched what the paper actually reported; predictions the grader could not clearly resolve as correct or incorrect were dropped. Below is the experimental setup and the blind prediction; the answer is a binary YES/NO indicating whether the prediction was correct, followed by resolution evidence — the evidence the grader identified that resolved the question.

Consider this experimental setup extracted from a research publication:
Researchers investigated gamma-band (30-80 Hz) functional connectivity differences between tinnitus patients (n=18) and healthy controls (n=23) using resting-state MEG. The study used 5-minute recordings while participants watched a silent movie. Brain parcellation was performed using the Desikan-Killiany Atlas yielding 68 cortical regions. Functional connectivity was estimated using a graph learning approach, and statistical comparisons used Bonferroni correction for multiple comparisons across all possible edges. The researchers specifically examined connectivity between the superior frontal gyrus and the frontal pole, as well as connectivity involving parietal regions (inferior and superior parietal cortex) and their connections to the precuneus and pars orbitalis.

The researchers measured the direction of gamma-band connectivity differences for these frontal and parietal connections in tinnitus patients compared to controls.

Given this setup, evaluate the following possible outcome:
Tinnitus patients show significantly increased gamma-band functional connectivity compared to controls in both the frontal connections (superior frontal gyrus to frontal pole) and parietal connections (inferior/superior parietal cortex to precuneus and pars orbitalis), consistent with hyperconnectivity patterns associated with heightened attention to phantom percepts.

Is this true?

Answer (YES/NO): NO